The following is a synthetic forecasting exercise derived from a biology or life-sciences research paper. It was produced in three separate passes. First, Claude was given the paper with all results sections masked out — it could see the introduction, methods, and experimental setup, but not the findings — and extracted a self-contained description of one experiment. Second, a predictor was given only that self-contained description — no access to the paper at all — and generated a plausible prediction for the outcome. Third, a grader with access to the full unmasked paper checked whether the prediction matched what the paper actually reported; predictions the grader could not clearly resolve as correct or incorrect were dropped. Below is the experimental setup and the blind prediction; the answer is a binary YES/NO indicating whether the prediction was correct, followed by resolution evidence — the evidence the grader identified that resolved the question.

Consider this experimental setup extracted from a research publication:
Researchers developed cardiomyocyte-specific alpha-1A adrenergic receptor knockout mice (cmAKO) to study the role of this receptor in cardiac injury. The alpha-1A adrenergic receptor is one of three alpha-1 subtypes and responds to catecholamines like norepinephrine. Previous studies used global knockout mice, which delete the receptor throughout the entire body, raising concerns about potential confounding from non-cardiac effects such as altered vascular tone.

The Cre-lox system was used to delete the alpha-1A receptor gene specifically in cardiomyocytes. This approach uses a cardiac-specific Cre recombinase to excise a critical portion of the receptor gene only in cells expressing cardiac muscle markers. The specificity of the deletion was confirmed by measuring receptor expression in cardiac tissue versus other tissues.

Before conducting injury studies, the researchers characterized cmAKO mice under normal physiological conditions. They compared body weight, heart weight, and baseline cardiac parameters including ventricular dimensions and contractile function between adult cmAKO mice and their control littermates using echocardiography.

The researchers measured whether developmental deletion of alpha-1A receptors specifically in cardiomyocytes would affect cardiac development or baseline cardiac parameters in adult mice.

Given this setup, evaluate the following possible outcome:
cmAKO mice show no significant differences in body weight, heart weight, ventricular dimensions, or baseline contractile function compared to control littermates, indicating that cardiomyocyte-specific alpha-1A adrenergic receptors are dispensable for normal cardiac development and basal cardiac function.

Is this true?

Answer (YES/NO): YES